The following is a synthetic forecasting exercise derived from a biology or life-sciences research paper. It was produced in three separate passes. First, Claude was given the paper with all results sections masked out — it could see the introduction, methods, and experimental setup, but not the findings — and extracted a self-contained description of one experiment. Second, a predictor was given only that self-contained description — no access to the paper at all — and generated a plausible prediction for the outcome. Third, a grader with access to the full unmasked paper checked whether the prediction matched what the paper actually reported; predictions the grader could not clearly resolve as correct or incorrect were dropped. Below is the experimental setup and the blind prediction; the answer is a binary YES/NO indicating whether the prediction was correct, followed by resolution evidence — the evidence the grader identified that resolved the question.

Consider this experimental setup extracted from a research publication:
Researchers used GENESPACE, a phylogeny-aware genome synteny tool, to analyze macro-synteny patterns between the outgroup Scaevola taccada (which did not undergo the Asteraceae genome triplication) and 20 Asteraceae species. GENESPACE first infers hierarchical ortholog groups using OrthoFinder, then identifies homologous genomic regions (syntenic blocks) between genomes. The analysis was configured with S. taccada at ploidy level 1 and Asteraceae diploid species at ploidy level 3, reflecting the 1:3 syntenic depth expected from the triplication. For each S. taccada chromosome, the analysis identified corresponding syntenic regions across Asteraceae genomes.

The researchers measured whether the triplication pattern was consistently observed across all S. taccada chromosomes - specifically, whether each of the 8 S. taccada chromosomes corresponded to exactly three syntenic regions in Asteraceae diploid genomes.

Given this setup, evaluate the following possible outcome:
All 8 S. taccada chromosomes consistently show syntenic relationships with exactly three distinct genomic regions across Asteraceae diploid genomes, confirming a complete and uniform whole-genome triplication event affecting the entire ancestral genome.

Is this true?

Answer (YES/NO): NO